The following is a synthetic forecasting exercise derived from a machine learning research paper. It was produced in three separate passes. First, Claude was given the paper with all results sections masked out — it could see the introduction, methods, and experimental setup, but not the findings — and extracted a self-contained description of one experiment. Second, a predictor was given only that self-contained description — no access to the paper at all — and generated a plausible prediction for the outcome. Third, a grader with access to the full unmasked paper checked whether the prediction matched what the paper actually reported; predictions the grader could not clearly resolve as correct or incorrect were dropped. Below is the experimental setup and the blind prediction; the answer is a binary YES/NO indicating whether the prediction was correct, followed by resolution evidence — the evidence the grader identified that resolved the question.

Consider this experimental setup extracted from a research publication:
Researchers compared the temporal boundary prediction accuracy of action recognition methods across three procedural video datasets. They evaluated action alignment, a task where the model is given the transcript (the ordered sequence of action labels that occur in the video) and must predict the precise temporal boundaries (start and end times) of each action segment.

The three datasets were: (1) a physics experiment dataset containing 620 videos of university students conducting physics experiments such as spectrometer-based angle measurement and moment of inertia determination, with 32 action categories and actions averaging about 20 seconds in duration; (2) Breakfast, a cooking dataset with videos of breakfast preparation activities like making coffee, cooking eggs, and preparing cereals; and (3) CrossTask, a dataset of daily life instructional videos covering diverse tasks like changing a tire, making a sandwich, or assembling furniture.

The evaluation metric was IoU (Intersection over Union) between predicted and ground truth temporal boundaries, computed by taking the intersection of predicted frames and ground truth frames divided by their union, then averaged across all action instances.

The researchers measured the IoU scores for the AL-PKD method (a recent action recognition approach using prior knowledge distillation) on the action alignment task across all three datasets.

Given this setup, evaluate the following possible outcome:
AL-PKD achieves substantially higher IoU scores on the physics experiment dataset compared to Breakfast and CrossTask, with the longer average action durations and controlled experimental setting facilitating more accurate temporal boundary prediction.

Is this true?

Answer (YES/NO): NO